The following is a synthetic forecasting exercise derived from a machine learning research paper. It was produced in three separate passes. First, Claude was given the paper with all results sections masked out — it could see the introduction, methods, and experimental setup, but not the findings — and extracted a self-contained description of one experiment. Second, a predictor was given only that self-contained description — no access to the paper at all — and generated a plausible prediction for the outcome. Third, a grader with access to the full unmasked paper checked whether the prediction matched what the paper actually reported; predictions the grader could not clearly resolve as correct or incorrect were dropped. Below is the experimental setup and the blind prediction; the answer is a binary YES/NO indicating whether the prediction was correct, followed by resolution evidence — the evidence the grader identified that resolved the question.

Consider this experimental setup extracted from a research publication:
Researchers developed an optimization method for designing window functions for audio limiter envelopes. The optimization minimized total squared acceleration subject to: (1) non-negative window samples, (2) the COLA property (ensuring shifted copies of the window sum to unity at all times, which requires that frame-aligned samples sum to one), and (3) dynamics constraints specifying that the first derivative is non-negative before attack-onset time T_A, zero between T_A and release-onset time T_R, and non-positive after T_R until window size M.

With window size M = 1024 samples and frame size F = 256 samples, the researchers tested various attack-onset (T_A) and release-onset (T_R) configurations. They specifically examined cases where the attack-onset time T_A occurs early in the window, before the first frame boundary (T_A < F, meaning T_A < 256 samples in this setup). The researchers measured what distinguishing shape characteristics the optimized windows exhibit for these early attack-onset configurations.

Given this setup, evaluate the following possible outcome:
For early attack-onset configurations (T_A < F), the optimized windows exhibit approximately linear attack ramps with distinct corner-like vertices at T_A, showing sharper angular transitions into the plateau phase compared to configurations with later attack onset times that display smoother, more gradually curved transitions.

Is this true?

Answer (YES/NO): NO